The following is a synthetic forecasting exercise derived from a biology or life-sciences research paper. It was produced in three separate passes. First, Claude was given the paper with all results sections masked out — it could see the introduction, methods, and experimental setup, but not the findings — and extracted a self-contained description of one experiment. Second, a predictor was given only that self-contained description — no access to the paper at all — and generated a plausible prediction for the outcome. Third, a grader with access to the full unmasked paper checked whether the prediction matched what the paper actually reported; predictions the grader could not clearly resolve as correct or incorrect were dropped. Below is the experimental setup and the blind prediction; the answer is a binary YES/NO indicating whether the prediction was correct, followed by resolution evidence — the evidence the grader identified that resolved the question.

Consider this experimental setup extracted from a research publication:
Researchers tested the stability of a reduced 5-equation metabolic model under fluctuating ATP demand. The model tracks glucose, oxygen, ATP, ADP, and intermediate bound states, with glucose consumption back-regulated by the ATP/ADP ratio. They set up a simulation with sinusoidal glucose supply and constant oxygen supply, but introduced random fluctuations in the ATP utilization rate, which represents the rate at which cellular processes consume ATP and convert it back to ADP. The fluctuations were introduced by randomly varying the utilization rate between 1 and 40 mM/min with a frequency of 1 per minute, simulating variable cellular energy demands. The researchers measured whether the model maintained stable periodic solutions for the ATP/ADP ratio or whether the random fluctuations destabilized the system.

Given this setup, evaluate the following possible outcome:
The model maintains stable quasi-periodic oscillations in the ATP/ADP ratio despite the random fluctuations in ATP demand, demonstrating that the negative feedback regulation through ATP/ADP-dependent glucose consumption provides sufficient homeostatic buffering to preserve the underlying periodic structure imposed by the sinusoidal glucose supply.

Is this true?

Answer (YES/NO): YES